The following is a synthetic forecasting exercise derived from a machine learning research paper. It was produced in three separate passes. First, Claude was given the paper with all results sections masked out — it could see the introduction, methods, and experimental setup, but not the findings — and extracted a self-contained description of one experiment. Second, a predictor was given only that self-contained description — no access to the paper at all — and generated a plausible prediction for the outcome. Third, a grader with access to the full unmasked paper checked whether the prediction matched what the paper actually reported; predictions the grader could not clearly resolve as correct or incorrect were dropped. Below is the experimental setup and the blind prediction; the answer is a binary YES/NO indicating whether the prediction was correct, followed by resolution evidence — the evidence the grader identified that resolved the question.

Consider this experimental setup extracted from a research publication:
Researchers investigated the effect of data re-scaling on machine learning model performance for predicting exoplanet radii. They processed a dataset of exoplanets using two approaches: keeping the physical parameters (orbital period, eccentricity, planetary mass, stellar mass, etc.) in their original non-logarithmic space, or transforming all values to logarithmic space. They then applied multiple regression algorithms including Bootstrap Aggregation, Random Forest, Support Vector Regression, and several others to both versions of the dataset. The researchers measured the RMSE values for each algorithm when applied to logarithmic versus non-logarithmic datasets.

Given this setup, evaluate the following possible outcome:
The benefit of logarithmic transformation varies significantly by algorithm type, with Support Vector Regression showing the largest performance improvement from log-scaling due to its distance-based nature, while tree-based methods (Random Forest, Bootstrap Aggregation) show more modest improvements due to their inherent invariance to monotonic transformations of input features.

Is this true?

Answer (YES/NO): YES